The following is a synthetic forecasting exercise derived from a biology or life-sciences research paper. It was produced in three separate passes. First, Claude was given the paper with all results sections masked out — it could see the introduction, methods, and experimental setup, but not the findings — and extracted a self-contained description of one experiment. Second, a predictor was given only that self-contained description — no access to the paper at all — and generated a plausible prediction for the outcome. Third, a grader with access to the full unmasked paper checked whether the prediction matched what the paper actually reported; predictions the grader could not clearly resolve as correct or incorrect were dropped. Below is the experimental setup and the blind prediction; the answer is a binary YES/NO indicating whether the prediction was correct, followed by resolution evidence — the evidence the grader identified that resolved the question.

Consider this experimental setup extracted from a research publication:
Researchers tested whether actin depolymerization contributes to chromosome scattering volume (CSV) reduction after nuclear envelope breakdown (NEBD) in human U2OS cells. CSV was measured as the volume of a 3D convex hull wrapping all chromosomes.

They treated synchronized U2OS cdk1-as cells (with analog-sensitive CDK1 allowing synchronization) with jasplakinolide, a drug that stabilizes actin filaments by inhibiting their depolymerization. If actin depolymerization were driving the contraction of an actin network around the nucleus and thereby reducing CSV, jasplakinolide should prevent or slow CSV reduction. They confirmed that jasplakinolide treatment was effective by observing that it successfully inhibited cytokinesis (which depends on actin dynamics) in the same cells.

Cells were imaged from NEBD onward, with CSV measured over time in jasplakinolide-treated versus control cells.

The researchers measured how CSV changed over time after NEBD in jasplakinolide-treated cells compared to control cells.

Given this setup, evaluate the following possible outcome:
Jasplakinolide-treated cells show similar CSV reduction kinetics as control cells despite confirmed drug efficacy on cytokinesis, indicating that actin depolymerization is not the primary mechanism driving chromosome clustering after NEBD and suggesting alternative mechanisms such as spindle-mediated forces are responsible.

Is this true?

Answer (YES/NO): NO